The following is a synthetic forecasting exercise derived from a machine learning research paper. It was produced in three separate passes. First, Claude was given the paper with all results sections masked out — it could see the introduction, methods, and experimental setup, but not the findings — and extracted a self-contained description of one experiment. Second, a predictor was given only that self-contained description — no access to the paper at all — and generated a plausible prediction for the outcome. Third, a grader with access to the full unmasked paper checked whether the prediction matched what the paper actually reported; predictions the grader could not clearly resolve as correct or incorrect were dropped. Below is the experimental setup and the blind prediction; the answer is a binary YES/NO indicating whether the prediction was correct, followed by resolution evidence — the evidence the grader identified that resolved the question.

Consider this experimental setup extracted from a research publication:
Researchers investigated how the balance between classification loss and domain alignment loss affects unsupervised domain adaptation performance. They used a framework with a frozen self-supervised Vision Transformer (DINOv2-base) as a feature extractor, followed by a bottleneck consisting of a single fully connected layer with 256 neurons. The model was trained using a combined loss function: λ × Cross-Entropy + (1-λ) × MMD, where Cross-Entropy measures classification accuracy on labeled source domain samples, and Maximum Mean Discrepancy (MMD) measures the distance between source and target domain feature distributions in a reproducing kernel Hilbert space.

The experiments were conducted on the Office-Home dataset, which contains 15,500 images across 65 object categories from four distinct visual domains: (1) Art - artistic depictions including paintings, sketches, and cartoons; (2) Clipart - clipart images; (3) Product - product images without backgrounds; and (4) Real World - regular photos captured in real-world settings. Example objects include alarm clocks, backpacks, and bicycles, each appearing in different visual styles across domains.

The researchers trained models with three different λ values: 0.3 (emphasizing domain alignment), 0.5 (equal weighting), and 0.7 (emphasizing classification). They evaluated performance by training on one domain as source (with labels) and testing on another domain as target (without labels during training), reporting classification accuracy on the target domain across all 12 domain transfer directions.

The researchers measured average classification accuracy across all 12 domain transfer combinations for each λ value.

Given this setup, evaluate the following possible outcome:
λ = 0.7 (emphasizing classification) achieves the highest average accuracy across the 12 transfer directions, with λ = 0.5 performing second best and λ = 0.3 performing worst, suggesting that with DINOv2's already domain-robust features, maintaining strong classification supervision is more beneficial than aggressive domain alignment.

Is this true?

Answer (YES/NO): YES